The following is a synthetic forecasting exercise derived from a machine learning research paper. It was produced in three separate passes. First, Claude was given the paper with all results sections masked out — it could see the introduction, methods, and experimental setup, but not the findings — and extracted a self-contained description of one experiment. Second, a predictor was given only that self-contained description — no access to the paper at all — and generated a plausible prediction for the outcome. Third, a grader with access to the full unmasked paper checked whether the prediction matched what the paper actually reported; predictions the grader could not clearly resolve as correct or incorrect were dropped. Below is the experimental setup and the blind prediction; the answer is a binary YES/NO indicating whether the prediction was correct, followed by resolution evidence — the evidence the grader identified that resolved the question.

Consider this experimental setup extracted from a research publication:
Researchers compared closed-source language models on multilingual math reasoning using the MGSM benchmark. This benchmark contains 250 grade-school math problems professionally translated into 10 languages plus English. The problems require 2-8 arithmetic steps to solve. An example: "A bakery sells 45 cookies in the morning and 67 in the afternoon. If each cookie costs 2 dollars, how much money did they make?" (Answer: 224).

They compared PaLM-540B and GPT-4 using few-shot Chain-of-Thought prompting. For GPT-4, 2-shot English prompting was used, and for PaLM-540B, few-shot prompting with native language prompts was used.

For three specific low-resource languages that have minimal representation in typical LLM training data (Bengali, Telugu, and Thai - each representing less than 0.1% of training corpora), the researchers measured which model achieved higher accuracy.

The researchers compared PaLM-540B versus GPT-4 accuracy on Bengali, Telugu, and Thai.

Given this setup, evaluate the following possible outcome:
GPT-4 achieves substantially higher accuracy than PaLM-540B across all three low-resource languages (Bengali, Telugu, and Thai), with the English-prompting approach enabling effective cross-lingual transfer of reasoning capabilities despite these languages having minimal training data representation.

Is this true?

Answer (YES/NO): NO